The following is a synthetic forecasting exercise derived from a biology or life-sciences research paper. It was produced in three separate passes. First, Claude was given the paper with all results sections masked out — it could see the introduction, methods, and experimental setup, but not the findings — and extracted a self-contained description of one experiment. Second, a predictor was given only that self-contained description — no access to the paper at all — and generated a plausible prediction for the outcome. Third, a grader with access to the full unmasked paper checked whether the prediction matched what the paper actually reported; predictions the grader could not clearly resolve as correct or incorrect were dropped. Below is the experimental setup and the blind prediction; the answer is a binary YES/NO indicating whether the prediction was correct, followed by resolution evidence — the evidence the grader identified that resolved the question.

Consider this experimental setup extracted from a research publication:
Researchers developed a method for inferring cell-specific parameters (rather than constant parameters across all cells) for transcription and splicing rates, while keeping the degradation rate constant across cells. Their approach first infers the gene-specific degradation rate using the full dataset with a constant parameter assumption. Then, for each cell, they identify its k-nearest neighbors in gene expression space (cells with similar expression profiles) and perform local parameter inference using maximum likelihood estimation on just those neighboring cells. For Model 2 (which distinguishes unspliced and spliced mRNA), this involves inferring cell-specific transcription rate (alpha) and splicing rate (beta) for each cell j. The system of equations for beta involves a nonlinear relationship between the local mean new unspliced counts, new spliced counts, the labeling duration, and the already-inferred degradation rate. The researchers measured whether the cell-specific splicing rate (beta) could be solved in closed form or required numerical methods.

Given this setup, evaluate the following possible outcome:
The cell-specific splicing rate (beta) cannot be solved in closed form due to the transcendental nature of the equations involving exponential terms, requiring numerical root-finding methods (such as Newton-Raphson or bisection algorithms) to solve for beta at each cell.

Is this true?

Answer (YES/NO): YES